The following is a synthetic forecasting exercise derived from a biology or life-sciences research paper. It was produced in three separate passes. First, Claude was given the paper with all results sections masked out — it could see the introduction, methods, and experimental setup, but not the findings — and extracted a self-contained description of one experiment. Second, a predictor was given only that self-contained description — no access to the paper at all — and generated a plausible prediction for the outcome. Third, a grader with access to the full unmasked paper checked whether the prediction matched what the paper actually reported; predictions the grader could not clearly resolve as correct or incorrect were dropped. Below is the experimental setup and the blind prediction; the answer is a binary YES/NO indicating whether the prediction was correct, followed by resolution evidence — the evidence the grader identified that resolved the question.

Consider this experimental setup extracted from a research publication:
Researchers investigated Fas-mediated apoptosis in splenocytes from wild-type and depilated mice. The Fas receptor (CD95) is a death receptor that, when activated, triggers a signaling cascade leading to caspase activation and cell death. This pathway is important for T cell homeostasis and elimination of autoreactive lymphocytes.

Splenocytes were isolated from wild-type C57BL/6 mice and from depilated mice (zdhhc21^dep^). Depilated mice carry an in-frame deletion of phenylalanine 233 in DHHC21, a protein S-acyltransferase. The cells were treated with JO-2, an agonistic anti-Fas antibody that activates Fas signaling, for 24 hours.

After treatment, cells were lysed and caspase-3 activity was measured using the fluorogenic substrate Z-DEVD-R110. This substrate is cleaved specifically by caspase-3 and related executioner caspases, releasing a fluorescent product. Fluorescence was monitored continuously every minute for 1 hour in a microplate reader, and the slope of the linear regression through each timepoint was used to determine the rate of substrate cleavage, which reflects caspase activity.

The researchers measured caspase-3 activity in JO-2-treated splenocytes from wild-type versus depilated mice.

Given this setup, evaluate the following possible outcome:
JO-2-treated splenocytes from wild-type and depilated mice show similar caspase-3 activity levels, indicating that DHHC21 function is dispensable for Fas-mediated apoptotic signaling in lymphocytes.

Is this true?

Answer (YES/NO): NO